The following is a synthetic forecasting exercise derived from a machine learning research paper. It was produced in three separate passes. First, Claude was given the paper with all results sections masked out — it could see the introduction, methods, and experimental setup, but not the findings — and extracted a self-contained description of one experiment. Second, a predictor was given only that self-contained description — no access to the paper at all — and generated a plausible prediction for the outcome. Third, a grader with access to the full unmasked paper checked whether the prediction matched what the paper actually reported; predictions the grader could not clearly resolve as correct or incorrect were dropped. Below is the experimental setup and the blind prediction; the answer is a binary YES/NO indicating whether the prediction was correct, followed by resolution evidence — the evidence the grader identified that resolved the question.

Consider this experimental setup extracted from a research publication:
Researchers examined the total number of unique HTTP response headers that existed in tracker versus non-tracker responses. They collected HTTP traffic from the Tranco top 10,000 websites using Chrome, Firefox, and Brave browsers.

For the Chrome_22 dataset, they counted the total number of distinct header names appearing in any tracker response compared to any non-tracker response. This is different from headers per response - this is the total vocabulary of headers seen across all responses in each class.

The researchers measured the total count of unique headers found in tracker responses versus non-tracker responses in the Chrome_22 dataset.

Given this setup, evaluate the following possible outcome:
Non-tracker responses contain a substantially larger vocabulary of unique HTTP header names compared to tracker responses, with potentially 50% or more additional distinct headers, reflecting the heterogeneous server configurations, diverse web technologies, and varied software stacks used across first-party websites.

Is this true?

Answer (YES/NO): YES